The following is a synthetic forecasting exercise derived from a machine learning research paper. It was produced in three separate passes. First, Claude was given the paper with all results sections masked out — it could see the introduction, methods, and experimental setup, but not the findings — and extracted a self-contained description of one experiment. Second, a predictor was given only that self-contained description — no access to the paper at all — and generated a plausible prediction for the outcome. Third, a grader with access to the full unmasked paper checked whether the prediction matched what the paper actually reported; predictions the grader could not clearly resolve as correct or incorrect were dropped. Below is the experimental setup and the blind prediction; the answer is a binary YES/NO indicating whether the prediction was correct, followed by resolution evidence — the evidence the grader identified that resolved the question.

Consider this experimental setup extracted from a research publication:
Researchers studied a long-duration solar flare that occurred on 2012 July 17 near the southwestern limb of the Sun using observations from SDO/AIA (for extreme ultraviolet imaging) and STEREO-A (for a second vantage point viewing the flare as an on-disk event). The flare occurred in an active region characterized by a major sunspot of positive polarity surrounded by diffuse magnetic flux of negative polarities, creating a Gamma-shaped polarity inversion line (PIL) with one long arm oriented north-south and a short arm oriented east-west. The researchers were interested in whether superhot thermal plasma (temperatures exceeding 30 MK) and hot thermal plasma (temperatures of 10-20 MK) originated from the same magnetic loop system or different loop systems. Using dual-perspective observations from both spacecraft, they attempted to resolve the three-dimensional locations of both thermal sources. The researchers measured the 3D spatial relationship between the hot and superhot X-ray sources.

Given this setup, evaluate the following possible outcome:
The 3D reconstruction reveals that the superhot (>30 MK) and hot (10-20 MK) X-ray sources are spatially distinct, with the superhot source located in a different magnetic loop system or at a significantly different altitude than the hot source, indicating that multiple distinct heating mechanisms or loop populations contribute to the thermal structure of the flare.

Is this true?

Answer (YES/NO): YES